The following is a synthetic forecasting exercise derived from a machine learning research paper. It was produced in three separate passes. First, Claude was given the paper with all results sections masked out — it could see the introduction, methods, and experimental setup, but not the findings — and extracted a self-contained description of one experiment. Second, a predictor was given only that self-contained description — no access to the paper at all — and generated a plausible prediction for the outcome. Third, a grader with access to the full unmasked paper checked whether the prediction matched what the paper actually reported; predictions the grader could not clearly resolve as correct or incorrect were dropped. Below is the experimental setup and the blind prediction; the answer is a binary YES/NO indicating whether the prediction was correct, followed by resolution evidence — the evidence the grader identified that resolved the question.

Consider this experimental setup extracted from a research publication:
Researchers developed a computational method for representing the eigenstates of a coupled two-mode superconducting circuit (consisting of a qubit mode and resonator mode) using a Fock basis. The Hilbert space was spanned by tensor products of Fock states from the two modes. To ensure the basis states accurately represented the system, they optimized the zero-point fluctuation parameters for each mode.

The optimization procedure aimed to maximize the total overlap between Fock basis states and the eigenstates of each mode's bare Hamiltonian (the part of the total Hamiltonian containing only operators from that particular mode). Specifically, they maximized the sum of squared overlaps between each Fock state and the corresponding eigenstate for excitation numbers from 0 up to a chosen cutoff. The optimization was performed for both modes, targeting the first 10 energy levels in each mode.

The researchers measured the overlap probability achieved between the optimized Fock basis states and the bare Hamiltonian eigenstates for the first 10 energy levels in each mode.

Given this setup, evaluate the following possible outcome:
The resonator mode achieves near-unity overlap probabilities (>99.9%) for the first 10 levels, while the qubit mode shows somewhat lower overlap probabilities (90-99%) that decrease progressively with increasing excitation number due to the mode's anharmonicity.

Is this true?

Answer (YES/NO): NO